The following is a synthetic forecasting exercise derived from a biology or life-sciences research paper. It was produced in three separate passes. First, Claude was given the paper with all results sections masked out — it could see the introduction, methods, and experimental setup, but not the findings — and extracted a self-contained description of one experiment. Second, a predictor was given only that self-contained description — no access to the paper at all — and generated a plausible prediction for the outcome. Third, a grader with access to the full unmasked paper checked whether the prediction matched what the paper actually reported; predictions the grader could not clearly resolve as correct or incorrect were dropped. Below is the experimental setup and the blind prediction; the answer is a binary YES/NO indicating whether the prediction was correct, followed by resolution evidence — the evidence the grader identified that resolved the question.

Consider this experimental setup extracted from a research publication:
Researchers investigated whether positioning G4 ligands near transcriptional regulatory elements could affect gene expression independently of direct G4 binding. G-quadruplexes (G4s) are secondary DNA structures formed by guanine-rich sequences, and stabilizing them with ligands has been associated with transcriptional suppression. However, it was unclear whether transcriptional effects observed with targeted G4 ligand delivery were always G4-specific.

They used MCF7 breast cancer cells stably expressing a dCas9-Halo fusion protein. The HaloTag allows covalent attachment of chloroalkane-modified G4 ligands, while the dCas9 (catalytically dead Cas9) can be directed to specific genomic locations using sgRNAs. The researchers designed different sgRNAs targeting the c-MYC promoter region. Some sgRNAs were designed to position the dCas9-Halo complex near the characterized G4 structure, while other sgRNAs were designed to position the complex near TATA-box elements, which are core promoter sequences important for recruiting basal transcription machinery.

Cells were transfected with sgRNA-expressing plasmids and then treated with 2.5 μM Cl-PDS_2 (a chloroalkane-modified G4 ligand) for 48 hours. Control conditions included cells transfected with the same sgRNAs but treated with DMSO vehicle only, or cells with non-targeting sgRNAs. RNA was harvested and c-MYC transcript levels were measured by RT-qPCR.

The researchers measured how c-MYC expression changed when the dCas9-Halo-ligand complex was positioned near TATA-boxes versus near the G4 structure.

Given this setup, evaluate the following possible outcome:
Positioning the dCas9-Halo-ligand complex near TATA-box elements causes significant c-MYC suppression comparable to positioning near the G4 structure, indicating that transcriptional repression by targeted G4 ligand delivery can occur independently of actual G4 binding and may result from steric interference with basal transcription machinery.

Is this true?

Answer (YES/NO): YES